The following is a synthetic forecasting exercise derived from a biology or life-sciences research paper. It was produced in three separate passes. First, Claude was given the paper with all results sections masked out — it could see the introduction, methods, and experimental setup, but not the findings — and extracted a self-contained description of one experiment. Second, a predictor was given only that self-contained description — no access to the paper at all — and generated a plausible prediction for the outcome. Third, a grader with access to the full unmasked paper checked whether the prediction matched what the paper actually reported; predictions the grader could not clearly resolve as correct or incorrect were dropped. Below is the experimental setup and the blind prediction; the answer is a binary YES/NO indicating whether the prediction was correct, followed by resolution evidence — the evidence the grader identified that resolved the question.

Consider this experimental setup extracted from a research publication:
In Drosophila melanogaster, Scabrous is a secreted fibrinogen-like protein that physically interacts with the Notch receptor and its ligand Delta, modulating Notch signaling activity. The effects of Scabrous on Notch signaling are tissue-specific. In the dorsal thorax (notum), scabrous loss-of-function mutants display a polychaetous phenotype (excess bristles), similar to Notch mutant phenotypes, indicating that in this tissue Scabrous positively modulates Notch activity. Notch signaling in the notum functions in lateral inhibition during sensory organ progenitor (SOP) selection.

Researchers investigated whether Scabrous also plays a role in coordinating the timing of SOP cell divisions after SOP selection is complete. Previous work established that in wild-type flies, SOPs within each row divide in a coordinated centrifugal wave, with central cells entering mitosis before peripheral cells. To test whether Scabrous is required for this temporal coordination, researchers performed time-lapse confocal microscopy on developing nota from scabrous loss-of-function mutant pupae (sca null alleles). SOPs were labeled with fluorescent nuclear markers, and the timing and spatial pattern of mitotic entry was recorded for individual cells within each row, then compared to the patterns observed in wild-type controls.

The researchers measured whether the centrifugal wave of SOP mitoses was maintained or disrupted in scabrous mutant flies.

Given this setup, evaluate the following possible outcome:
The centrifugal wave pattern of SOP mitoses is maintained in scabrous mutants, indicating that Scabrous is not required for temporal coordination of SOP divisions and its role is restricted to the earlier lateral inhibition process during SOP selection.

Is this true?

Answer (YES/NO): NO